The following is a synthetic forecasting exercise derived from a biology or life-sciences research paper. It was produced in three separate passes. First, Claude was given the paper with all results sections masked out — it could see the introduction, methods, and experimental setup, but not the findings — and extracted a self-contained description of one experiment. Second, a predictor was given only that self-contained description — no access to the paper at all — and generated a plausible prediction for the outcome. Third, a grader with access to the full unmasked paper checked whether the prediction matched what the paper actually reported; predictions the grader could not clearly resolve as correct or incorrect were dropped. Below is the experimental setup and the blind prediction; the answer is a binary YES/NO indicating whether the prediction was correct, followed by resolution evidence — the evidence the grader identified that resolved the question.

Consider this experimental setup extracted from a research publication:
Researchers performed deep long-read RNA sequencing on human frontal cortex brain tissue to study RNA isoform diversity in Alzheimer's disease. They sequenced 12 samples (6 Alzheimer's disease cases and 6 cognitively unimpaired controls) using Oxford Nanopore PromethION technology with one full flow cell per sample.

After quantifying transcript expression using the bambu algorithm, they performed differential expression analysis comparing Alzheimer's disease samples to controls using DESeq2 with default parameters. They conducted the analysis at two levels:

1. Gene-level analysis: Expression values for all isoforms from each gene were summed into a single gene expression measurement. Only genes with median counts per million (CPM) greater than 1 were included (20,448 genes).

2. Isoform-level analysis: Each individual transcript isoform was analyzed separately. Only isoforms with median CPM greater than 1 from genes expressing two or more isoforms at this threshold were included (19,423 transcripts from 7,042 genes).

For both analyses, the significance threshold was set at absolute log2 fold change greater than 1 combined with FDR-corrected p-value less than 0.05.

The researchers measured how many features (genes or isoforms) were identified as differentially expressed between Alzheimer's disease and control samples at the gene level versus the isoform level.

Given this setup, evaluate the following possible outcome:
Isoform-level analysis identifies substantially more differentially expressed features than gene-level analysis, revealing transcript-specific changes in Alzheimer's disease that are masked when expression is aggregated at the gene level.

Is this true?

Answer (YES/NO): NO